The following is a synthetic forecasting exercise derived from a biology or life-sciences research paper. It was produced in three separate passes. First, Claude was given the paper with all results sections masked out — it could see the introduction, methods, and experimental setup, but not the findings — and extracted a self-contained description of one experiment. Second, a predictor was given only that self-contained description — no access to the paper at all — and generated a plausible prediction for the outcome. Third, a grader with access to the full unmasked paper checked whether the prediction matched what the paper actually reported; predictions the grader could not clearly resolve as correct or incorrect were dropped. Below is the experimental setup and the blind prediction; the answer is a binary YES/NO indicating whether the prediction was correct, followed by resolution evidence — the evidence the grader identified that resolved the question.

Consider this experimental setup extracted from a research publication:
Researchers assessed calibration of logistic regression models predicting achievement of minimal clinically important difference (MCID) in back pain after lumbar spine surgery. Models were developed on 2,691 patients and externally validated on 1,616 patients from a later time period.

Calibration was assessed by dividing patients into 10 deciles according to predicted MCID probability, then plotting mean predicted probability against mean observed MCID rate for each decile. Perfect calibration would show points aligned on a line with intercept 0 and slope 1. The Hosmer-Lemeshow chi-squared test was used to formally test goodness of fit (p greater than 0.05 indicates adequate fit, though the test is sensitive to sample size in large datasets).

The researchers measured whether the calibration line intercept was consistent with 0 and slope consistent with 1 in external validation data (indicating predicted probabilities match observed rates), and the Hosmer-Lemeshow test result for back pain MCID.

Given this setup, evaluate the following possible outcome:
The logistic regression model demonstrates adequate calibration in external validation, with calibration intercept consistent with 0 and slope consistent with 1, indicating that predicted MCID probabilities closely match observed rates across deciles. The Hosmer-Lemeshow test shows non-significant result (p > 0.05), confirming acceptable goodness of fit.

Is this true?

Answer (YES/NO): NO